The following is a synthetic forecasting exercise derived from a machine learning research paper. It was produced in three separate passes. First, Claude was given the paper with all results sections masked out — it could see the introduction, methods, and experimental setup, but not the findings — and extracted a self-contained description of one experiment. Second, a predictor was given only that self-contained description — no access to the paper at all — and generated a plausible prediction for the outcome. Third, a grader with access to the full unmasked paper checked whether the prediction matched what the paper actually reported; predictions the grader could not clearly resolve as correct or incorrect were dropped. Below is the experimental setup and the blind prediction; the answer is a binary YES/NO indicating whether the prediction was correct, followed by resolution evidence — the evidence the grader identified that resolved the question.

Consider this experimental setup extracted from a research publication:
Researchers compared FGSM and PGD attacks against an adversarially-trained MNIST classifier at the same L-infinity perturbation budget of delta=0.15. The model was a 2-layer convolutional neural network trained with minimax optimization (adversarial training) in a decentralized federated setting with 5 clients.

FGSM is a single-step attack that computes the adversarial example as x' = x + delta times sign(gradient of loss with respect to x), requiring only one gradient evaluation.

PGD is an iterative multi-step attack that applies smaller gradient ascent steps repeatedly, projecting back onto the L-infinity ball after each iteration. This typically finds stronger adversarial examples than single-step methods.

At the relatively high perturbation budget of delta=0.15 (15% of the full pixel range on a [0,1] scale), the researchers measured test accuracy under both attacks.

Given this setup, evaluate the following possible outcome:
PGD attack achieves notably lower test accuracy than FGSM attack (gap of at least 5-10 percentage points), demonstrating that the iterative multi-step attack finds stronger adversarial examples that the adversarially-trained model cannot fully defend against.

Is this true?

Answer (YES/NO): NO